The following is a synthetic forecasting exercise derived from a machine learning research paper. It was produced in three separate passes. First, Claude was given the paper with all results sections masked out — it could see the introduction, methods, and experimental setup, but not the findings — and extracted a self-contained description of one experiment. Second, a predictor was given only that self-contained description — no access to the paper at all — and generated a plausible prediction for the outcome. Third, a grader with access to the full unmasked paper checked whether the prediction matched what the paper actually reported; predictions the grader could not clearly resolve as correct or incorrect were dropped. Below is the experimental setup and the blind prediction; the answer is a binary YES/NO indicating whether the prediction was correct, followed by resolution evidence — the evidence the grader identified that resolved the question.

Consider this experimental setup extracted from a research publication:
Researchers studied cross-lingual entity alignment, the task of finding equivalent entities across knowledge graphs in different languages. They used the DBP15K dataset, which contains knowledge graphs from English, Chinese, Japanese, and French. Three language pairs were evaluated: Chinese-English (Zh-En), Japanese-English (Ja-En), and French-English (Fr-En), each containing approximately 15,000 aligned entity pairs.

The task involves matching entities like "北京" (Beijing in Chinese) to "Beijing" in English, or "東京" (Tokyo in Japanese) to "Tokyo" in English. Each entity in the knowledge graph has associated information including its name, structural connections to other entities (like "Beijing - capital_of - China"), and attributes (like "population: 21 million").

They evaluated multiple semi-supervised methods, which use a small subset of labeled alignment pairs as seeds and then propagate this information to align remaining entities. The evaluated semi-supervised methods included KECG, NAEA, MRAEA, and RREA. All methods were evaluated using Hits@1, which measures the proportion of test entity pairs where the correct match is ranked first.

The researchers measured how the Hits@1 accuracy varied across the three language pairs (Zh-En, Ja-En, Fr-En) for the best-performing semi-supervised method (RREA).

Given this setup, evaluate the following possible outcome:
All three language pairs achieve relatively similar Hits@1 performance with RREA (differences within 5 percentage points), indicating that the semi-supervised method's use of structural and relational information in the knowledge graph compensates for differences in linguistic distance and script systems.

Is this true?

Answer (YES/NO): YES